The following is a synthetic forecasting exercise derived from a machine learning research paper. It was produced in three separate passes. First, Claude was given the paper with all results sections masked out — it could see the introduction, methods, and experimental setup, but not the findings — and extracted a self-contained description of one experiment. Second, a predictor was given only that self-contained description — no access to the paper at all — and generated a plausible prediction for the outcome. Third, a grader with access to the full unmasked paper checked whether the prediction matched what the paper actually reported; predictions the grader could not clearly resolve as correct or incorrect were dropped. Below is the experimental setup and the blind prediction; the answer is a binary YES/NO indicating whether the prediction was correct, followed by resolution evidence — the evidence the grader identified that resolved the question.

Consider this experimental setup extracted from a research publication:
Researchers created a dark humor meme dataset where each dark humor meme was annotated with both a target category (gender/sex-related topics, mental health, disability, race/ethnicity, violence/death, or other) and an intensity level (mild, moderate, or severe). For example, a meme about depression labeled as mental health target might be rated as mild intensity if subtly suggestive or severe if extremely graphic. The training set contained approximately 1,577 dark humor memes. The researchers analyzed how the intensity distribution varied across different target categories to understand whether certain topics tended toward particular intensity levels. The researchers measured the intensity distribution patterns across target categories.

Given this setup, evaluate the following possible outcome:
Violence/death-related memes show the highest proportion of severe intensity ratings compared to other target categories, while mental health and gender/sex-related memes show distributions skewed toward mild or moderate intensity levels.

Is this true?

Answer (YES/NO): NO